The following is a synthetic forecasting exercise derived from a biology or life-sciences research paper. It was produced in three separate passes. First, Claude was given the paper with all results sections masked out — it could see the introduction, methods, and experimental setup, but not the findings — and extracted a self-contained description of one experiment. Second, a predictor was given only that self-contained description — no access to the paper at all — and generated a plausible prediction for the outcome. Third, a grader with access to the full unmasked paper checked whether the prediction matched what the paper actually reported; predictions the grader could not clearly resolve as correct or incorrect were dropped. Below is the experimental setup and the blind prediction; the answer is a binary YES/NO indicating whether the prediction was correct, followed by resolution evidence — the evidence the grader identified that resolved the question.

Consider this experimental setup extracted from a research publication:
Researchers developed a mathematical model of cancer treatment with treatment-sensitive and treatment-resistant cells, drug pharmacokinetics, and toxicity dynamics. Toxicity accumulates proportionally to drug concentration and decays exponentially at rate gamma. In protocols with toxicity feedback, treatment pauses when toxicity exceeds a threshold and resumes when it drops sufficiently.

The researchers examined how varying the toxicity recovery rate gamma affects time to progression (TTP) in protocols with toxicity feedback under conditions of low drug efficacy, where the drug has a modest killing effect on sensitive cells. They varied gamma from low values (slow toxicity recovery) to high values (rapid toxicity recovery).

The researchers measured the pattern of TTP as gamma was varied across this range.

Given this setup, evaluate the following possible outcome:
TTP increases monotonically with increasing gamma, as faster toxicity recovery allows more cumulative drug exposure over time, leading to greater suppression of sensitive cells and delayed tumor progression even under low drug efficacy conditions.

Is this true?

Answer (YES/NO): NO